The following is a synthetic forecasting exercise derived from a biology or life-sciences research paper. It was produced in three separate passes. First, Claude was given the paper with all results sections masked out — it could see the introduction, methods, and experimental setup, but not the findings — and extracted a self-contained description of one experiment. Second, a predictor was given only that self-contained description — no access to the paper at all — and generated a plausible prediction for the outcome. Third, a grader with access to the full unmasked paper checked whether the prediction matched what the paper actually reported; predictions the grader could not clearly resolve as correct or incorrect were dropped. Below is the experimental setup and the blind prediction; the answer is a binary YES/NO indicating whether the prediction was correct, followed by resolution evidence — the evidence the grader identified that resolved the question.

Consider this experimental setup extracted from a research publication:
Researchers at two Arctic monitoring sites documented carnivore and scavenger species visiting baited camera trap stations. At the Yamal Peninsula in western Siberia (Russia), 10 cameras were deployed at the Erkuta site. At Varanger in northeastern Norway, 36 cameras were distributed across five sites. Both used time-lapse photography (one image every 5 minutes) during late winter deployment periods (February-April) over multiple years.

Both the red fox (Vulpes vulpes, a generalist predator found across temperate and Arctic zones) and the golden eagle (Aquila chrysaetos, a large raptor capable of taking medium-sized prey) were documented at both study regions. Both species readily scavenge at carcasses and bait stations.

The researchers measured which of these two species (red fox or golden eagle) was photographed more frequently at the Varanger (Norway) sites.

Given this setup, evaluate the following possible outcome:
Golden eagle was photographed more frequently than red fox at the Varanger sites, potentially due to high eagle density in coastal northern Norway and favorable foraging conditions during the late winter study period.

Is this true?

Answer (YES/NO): NO